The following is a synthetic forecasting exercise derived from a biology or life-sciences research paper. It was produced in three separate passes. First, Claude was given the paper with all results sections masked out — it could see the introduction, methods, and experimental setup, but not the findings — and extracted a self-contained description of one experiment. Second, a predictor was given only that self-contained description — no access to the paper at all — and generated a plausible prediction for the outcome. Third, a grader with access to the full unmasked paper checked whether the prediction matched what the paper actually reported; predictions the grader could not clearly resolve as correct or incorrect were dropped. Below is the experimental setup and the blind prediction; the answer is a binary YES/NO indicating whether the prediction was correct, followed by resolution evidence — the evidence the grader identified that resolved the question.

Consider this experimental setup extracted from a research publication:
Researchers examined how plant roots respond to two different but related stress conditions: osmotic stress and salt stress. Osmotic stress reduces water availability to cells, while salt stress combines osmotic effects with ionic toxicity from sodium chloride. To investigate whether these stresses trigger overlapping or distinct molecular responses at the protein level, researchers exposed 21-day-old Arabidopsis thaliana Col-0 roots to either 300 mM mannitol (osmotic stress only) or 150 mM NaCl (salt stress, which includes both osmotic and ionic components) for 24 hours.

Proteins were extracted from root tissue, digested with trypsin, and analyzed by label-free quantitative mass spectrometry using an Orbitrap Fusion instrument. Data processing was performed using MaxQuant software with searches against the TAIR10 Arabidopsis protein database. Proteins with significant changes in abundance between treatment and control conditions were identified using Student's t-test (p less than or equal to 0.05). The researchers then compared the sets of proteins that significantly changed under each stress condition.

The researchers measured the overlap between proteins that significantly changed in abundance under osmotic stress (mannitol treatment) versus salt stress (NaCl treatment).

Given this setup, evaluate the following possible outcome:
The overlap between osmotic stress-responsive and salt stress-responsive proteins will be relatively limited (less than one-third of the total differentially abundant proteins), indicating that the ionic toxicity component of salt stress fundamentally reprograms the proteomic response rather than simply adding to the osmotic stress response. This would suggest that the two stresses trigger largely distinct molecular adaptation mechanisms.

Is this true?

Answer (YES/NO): YES